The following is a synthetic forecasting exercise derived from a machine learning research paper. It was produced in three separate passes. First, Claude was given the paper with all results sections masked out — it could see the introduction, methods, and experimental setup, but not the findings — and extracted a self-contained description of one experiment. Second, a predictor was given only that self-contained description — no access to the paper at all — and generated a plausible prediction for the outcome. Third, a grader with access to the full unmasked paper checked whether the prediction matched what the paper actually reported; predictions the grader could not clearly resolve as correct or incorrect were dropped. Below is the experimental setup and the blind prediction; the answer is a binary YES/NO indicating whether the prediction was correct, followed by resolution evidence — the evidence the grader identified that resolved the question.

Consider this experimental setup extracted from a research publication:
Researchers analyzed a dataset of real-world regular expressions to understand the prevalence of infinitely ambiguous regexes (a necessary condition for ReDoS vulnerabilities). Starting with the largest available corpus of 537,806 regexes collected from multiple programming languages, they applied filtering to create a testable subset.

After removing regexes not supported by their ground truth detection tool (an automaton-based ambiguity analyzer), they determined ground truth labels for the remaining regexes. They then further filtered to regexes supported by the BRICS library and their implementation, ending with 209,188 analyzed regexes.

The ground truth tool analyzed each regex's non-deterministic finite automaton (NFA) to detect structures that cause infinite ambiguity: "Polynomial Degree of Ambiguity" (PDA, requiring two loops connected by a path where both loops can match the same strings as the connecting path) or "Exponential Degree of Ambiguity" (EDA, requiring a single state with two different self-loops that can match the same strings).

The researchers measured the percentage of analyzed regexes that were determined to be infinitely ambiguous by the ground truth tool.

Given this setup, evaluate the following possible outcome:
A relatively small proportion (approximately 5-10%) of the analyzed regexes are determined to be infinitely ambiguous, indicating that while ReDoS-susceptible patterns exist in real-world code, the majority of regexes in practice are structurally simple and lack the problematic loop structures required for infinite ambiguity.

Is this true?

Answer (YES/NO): NO